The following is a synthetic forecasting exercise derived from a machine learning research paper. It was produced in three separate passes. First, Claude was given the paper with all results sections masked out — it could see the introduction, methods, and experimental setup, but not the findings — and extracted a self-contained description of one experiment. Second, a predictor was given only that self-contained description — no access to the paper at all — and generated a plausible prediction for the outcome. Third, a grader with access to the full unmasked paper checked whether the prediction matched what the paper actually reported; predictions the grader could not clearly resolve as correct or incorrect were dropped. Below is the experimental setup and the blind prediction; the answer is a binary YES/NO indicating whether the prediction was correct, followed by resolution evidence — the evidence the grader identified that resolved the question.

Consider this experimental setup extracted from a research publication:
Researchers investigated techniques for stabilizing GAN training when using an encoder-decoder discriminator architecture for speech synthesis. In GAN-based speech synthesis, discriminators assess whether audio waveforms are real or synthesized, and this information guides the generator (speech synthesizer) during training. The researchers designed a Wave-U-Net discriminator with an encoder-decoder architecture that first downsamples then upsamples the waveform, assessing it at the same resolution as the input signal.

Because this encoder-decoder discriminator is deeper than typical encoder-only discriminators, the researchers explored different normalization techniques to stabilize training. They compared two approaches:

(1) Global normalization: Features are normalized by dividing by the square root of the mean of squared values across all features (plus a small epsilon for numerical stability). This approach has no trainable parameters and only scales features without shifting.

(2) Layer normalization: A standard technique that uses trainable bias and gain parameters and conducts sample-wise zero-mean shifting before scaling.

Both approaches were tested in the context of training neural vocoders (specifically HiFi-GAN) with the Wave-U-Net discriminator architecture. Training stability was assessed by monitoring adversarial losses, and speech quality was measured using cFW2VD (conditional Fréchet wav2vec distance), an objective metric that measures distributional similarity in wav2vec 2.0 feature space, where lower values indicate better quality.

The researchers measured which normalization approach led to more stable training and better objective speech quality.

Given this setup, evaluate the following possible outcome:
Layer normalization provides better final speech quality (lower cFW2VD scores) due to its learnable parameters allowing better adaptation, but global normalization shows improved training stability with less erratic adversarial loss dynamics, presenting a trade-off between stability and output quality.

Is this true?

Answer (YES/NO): NO